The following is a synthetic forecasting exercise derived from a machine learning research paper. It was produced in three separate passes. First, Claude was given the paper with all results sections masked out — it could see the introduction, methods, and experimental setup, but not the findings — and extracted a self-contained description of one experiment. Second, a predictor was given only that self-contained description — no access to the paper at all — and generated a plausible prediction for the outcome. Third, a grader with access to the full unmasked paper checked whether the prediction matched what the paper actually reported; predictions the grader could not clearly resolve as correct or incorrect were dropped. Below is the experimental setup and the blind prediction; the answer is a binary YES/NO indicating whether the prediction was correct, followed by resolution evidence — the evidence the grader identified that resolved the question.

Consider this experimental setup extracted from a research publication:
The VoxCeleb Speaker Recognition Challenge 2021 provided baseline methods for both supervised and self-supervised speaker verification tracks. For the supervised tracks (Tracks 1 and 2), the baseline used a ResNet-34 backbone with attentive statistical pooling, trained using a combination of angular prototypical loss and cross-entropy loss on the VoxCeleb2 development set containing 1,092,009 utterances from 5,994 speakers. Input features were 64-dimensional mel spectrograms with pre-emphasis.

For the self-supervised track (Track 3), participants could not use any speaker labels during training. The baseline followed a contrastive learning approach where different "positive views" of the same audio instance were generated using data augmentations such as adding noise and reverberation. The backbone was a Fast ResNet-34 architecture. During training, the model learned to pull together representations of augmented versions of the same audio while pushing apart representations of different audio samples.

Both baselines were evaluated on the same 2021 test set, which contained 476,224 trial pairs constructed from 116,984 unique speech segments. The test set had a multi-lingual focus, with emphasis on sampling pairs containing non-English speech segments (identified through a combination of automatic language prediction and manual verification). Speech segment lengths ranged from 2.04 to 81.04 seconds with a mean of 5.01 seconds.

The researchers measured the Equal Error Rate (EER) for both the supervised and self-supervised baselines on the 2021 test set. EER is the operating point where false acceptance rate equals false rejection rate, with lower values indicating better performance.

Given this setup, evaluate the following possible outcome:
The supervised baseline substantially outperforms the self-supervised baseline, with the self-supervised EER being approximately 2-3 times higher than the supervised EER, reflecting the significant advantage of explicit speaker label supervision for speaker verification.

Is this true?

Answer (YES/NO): NO